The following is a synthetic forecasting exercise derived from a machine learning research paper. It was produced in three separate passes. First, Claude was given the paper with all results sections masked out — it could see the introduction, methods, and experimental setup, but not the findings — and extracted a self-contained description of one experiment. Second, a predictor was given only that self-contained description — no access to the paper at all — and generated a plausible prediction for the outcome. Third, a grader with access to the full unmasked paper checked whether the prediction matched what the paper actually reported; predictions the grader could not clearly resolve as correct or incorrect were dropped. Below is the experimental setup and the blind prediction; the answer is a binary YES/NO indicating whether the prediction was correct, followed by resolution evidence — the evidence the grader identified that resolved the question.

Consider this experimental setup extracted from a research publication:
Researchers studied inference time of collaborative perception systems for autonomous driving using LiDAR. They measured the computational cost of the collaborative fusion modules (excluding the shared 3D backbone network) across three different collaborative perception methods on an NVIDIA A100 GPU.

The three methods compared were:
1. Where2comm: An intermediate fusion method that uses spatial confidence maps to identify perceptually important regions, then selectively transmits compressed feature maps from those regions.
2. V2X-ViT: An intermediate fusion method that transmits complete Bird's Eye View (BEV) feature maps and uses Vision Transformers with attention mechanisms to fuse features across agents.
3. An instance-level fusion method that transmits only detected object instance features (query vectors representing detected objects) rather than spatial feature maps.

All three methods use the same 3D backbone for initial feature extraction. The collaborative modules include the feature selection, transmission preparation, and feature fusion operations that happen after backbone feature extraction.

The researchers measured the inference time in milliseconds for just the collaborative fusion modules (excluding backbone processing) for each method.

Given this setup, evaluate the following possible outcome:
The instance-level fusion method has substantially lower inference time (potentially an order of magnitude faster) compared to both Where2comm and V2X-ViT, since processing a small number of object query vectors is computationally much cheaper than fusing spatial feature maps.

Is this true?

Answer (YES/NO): NO